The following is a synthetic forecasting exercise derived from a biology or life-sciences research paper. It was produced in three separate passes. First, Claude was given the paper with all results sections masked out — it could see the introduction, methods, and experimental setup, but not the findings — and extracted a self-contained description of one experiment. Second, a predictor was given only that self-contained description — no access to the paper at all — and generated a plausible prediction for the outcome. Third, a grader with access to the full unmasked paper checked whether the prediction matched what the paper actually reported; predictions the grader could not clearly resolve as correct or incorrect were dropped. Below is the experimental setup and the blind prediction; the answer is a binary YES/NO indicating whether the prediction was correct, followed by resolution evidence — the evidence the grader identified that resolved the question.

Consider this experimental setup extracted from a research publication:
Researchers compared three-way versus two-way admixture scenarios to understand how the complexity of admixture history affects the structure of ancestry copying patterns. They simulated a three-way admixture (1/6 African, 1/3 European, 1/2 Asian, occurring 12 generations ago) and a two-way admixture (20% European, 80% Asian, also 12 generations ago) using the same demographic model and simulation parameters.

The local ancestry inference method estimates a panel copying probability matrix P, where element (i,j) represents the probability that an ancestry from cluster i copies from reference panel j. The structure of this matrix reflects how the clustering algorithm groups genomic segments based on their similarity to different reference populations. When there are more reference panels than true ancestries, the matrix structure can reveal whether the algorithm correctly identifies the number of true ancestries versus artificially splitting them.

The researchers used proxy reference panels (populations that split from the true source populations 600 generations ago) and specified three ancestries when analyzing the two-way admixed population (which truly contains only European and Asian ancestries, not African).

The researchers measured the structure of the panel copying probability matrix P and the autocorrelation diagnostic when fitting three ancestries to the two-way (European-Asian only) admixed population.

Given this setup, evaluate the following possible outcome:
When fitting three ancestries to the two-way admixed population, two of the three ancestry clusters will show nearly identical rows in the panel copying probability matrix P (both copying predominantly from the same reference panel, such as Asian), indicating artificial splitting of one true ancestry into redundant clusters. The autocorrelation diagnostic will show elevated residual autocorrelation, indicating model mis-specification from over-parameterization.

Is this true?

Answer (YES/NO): NO